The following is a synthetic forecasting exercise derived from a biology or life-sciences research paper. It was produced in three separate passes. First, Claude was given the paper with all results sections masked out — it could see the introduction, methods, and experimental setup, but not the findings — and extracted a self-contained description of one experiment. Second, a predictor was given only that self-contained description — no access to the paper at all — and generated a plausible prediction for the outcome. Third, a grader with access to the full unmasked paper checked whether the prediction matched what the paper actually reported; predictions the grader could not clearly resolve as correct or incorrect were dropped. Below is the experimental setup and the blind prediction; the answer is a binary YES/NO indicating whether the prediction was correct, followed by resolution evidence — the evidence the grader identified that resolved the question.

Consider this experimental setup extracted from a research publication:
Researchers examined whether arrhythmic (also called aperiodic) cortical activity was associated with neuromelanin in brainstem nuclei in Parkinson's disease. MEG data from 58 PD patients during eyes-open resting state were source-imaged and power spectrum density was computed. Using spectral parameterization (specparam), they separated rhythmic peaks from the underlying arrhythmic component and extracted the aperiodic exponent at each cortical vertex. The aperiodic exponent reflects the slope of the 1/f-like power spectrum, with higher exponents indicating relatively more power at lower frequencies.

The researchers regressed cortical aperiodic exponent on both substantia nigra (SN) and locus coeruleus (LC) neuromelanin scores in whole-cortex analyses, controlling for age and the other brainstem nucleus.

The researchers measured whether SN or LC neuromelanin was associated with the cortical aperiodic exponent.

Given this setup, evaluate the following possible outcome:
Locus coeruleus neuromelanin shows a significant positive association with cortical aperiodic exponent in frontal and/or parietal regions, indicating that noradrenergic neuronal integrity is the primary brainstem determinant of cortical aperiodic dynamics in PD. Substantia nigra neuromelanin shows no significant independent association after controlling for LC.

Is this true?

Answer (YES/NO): NO